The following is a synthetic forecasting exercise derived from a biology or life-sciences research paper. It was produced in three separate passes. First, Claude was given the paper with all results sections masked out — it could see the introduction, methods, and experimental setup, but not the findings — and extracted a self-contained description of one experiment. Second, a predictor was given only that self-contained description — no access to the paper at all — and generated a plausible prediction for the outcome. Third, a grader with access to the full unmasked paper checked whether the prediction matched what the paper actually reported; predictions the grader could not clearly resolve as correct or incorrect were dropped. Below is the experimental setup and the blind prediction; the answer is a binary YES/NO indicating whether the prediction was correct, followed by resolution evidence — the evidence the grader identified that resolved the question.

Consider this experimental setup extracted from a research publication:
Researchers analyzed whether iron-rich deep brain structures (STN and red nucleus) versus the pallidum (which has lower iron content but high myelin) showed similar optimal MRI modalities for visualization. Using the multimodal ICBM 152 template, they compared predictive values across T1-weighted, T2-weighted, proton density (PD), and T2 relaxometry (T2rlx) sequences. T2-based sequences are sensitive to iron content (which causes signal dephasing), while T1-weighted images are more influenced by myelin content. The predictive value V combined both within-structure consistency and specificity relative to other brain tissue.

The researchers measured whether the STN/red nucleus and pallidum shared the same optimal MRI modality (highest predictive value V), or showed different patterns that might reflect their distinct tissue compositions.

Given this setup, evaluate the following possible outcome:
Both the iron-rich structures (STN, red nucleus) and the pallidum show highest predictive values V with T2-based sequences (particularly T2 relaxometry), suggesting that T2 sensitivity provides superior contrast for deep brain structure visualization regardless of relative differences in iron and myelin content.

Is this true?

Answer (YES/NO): NO